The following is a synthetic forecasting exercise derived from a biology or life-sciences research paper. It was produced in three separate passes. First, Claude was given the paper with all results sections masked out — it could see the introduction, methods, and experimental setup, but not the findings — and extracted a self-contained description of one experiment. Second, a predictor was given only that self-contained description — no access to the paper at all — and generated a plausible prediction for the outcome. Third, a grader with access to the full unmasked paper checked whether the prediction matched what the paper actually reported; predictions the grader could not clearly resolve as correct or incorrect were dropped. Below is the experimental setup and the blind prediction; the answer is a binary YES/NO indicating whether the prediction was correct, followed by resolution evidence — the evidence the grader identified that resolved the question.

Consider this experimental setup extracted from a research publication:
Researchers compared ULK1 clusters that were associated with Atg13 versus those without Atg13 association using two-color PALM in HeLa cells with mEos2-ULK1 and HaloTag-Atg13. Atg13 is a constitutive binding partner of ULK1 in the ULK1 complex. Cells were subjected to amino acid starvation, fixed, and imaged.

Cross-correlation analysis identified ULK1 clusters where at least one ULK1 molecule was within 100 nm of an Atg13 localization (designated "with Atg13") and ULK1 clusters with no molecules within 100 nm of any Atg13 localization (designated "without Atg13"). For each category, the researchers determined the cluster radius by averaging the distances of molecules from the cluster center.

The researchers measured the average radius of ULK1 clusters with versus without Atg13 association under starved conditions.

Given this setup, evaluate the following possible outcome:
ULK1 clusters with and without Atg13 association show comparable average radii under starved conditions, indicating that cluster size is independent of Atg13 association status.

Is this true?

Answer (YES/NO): NO